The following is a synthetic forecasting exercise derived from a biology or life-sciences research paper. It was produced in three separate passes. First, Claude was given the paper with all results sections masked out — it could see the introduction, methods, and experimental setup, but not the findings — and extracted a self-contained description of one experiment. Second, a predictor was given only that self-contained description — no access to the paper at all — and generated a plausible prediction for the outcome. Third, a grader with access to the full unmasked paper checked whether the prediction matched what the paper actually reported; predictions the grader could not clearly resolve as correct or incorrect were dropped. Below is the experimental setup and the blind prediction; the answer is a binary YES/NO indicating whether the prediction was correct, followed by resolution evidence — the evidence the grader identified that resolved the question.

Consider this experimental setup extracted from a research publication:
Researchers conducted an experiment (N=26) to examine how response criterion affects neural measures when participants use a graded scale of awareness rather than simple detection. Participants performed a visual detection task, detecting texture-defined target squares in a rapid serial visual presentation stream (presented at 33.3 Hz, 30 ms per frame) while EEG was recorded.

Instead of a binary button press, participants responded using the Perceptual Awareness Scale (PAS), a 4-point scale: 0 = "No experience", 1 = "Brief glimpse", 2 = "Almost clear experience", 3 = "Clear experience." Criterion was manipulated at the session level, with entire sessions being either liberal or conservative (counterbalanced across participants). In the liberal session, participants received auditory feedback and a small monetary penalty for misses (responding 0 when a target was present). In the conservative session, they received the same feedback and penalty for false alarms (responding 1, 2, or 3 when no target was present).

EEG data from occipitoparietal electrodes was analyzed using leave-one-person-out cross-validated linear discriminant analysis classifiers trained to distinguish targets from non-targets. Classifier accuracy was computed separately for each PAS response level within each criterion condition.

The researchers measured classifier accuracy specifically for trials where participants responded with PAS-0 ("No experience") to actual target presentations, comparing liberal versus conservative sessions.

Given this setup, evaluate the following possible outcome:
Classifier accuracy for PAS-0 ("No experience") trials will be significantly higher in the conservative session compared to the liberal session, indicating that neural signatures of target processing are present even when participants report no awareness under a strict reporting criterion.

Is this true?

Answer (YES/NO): NO